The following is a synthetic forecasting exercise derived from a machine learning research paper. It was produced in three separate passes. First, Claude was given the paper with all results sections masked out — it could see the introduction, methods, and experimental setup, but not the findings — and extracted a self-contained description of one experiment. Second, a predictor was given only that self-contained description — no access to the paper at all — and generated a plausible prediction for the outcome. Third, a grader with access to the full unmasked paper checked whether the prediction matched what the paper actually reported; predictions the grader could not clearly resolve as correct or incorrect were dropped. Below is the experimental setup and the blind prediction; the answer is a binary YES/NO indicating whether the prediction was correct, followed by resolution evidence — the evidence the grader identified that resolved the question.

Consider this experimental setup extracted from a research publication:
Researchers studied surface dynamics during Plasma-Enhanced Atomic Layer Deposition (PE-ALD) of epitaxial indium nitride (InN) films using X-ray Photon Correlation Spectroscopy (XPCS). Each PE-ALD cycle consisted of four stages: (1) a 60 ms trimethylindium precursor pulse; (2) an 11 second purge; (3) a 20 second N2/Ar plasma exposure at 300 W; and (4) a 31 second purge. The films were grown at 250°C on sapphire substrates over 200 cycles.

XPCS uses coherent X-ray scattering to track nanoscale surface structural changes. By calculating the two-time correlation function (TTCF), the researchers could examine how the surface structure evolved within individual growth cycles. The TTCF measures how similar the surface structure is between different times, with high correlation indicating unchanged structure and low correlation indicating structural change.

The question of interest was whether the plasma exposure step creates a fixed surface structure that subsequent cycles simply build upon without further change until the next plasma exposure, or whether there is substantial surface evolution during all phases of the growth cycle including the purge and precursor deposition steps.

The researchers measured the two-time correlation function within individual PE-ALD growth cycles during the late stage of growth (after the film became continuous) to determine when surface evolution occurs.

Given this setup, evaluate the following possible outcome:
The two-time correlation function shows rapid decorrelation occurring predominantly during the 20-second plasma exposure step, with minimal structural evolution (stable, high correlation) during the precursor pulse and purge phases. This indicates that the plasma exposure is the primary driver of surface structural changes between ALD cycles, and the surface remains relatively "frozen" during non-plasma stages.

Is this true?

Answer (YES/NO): NO